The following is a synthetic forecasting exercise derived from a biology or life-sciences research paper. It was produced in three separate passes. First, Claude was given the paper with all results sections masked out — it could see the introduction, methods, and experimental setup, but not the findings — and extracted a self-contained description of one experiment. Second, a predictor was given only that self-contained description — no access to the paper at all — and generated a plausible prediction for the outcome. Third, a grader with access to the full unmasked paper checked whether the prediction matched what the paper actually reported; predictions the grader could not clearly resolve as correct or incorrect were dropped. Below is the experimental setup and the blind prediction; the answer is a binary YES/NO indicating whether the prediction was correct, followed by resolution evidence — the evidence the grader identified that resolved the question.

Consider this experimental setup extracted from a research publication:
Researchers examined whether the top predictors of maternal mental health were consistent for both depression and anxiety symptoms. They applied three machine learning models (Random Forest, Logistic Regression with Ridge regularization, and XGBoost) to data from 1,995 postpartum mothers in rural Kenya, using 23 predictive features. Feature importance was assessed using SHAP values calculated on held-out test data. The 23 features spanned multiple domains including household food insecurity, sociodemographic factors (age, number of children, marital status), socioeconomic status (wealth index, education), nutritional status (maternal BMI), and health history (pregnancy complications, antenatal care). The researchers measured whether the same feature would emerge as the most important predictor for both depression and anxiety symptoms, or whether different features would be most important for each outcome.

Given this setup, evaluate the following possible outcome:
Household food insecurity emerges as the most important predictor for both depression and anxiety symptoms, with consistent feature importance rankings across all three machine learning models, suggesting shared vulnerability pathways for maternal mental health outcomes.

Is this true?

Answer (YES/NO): YES